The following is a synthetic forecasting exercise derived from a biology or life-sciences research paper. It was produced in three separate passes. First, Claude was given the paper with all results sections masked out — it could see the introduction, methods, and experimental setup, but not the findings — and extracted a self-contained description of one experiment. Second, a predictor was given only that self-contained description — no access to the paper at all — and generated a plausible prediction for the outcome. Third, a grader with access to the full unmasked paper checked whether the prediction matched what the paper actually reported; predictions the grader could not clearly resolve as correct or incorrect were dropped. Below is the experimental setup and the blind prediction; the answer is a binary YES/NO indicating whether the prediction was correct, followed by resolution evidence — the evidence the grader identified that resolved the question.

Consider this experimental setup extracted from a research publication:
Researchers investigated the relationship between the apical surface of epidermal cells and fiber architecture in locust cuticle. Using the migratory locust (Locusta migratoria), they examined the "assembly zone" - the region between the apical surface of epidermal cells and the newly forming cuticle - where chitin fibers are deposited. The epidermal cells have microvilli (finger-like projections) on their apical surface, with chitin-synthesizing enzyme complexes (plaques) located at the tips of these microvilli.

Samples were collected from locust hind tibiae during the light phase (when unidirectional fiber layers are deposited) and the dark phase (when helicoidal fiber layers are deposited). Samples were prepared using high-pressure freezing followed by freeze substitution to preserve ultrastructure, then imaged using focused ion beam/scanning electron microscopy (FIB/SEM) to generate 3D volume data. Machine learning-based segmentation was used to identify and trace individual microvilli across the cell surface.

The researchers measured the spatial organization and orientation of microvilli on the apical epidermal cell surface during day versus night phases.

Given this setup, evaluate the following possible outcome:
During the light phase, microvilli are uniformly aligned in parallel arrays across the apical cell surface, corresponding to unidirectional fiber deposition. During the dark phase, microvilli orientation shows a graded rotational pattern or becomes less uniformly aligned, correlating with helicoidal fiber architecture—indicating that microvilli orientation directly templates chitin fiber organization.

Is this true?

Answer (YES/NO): NO